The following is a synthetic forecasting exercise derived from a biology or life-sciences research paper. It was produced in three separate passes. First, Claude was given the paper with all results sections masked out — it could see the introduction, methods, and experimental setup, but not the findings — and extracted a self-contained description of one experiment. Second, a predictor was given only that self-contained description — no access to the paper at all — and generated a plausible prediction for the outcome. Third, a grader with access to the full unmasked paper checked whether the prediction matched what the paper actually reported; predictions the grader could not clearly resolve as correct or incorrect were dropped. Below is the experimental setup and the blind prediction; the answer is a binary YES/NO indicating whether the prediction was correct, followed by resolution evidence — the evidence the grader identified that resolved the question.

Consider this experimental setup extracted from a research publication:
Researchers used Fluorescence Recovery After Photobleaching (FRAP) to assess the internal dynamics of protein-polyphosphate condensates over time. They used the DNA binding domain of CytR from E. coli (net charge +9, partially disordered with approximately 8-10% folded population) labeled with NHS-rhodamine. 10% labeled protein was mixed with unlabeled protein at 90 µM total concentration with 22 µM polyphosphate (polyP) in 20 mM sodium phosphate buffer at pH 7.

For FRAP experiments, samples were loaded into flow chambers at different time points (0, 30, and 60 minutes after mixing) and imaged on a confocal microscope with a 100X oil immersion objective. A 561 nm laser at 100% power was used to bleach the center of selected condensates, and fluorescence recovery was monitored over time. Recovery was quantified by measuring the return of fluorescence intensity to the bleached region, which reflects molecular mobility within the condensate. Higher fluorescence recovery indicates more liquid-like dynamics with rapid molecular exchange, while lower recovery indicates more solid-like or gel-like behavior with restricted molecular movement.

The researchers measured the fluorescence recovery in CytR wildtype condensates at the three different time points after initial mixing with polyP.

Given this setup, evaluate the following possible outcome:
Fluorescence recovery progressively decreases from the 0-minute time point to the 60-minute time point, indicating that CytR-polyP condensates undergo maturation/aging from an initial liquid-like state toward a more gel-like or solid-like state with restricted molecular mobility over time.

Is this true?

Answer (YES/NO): YES